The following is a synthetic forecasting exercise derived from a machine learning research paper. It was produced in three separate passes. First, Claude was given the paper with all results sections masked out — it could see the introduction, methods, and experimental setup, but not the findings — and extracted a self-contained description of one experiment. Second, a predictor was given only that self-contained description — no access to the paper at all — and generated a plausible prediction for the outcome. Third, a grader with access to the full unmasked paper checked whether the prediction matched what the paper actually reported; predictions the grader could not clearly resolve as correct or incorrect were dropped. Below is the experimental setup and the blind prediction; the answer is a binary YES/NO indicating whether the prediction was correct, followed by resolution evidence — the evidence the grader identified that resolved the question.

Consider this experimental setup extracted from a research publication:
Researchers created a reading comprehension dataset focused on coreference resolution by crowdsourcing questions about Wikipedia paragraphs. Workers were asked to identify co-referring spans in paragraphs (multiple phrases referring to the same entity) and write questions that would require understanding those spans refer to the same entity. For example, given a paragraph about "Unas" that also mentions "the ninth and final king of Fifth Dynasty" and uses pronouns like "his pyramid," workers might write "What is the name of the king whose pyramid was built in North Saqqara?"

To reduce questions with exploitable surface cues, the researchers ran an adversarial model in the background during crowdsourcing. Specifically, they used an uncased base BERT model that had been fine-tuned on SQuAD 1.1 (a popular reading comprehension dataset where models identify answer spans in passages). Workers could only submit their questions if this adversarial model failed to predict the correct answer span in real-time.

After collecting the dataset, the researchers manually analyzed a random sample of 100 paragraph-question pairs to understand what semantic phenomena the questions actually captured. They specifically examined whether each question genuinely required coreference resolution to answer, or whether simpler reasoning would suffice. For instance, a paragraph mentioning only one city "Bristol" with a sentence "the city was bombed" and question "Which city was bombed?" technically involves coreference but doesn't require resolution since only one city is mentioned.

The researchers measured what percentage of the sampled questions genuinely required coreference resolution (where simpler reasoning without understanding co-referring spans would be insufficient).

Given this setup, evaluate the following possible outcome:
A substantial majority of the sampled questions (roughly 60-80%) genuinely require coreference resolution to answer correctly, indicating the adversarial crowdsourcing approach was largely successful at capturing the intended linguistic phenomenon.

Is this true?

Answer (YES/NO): YES